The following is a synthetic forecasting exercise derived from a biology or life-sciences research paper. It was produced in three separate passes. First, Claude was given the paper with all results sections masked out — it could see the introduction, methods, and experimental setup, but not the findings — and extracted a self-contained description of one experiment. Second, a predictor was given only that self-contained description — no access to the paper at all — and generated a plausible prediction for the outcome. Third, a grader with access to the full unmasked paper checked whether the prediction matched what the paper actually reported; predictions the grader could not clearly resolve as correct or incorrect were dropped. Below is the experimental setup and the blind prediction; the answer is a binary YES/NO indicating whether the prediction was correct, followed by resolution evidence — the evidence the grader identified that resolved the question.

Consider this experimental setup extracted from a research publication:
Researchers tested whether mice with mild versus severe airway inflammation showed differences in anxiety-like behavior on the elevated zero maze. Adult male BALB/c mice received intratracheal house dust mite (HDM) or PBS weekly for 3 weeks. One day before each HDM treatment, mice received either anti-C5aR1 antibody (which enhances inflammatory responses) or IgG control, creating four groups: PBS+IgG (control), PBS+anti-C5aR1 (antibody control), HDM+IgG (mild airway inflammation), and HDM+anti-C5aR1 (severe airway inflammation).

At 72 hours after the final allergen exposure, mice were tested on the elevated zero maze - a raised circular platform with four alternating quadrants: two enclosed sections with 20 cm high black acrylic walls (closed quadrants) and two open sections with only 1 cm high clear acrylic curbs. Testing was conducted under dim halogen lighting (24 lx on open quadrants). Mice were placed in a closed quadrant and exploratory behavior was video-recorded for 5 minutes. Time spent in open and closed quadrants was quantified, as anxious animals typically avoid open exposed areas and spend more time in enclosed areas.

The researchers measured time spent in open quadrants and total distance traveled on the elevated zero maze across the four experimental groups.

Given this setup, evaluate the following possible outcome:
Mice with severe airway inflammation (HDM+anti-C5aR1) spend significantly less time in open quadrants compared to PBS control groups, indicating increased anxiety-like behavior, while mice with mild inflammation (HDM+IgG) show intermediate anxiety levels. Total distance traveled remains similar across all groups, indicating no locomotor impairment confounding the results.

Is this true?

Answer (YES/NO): NO